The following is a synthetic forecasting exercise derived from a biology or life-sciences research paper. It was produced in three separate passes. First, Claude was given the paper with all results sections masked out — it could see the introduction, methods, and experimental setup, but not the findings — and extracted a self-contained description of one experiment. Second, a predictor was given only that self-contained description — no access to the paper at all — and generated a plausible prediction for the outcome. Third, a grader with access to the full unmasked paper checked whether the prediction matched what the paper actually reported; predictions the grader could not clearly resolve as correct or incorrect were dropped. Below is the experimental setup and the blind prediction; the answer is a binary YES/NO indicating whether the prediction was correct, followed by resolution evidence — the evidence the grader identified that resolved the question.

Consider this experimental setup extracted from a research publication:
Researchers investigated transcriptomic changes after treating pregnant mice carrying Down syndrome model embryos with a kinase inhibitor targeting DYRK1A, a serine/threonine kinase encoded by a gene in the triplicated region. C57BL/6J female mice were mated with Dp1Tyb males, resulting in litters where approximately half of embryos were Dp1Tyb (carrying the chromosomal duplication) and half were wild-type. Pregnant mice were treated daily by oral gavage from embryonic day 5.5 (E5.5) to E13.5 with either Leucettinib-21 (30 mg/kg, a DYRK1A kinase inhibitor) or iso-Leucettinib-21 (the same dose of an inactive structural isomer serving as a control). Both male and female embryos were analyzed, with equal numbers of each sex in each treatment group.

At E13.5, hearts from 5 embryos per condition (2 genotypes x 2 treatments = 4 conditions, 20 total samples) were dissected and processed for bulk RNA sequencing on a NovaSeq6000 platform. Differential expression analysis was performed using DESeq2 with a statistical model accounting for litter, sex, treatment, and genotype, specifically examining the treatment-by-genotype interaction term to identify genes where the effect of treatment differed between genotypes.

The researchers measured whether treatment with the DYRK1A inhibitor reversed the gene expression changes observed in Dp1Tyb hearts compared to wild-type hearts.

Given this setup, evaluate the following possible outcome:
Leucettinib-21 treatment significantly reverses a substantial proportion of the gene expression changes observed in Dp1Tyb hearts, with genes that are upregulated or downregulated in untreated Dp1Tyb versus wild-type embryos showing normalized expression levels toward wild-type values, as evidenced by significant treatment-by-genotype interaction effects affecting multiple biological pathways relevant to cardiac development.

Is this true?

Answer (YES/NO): NO